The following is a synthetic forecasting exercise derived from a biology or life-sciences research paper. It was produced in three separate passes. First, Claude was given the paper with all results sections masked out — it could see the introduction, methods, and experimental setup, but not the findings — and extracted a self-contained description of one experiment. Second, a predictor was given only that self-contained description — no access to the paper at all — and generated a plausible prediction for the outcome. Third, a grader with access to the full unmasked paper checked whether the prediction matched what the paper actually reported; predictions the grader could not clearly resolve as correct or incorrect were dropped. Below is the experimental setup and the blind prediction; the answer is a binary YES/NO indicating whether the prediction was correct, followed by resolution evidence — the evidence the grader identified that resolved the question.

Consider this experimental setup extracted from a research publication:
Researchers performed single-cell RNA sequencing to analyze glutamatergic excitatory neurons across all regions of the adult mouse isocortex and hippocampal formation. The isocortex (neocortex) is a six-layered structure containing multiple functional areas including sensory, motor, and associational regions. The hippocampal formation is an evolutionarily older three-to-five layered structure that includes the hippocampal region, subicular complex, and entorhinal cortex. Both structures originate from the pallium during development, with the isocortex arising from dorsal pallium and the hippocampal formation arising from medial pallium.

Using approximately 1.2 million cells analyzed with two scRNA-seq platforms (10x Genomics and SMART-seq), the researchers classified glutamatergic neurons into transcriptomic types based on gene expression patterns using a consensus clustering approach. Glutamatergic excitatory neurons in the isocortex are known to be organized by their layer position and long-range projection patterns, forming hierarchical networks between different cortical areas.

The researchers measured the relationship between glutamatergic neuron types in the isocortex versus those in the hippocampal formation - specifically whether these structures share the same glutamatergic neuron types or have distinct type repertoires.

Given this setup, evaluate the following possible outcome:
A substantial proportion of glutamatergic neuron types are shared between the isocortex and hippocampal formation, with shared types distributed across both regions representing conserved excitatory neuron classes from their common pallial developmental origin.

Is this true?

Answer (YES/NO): NO